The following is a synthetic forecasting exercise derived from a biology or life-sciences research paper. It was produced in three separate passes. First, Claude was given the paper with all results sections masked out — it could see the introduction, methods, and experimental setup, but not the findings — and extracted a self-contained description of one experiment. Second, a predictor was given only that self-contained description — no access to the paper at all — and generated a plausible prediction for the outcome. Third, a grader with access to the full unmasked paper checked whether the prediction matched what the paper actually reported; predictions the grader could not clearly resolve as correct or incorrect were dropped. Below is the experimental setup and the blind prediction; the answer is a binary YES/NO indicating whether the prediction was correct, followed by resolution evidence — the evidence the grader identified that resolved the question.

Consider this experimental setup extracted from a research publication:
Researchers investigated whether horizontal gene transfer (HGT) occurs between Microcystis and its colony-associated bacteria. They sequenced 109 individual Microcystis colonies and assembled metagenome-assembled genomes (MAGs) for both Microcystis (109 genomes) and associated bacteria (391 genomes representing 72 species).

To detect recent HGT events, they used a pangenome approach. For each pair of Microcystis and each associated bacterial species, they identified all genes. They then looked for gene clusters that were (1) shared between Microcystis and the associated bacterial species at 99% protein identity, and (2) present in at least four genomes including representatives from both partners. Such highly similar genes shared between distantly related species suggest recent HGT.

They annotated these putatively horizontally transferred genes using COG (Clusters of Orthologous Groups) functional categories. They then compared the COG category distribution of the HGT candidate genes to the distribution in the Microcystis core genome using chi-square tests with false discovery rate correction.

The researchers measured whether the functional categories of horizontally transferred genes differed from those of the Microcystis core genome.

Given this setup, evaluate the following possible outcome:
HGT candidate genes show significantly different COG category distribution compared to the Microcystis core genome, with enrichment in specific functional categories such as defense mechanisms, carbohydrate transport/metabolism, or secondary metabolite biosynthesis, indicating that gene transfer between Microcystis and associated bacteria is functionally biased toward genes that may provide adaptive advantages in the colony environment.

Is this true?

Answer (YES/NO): YES